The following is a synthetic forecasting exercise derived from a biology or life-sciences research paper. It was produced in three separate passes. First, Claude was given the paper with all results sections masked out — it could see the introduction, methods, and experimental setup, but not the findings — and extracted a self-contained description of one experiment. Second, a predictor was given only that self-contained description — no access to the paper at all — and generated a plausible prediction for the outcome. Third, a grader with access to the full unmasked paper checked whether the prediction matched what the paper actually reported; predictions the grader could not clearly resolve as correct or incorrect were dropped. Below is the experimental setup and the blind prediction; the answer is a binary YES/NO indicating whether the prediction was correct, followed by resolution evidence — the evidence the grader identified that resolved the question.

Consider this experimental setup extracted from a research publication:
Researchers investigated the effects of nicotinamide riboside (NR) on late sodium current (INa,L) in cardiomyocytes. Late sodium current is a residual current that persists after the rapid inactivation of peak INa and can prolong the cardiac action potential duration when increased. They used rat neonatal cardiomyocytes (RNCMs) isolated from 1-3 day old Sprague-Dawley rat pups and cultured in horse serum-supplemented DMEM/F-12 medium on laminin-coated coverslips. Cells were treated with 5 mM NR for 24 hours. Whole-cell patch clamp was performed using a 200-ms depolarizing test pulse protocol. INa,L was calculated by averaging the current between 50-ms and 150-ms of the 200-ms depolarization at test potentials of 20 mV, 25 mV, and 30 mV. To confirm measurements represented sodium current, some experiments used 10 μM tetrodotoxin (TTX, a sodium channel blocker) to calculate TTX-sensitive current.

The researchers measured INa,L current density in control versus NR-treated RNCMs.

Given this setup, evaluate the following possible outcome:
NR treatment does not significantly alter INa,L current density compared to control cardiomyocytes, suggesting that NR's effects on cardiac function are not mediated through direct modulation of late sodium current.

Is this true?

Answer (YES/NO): NO